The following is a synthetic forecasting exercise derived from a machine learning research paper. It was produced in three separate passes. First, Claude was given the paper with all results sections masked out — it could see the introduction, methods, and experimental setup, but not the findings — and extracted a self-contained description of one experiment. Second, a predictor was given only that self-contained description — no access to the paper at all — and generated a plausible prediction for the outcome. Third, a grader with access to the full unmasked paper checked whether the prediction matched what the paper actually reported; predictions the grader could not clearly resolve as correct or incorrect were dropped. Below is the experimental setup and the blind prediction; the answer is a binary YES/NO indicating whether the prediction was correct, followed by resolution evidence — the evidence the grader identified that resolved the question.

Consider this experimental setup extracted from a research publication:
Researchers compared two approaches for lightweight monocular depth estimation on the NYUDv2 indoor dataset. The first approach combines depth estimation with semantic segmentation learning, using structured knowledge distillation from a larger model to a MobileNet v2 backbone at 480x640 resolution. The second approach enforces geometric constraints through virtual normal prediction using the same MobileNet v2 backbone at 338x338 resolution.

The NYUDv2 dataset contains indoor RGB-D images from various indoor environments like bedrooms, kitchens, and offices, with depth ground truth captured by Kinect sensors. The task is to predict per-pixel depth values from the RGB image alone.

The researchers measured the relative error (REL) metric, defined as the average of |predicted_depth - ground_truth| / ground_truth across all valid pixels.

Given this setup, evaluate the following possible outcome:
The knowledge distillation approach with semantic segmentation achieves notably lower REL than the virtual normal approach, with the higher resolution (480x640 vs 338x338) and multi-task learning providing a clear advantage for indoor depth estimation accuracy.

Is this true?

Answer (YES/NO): NO